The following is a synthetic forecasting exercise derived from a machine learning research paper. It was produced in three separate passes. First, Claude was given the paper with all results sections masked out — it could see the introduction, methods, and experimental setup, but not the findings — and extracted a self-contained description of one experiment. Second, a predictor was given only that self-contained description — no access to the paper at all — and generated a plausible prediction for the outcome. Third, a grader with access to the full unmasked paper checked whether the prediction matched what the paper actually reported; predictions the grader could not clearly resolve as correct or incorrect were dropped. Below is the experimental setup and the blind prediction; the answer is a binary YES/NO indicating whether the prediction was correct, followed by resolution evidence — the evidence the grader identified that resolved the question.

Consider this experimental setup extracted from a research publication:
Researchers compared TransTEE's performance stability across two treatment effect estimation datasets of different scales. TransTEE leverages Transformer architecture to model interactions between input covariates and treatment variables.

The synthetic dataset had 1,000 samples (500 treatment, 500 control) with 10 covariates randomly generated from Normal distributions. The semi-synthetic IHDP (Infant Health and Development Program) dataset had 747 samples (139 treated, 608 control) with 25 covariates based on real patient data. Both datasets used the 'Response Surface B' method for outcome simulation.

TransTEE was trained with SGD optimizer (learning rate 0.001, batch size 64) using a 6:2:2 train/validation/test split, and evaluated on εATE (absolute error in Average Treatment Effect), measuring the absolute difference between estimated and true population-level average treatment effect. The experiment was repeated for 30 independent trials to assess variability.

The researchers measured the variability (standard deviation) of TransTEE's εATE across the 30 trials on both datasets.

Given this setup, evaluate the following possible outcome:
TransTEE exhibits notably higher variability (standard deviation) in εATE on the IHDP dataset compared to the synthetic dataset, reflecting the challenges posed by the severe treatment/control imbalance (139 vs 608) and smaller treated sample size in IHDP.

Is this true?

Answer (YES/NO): NO